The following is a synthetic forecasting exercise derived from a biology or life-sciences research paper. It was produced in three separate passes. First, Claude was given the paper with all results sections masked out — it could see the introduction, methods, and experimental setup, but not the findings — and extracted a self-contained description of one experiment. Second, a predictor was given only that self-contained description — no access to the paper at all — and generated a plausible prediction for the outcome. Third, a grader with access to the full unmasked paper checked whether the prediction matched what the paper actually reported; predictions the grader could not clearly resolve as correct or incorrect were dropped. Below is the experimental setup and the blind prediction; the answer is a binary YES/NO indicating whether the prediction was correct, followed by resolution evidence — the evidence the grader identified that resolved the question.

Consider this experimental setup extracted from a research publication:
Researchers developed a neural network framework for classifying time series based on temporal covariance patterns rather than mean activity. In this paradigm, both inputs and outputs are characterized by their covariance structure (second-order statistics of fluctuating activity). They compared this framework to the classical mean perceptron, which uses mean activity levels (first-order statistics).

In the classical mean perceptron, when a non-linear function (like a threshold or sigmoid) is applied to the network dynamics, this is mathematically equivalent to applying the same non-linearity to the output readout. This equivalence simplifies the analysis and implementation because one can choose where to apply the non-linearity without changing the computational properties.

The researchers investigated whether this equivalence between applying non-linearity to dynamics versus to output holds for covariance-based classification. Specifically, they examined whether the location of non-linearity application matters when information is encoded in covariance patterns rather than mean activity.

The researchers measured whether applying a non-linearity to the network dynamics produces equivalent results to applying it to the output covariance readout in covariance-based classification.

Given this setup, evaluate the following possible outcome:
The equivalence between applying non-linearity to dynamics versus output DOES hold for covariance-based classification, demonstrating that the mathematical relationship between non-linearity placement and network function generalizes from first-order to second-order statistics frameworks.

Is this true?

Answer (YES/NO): NO